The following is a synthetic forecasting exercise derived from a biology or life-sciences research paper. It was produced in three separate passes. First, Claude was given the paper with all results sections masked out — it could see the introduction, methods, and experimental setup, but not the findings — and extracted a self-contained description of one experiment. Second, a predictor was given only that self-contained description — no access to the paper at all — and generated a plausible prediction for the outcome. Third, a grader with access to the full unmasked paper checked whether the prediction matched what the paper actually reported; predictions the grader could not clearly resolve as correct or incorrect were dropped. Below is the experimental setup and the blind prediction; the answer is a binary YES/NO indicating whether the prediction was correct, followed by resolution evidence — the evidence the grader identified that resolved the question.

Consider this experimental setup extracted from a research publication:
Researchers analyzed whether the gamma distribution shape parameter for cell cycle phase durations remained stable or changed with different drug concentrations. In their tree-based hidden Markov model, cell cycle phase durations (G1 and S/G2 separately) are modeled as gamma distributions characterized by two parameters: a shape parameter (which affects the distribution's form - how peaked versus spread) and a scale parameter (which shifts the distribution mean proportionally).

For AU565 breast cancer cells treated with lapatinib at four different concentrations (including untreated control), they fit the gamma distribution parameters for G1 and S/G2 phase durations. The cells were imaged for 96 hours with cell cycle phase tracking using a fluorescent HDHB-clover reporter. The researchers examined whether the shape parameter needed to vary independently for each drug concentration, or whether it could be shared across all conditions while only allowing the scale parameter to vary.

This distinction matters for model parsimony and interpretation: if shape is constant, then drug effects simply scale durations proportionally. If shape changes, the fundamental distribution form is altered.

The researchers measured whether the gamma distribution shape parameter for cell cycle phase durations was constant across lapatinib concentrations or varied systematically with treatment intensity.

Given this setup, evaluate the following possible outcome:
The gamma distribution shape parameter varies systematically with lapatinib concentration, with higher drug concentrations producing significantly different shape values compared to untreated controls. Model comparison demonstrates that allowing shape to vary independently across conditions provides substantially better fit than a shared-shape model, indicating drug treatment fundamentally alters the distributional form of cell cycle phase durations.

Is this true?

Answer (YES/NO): NO